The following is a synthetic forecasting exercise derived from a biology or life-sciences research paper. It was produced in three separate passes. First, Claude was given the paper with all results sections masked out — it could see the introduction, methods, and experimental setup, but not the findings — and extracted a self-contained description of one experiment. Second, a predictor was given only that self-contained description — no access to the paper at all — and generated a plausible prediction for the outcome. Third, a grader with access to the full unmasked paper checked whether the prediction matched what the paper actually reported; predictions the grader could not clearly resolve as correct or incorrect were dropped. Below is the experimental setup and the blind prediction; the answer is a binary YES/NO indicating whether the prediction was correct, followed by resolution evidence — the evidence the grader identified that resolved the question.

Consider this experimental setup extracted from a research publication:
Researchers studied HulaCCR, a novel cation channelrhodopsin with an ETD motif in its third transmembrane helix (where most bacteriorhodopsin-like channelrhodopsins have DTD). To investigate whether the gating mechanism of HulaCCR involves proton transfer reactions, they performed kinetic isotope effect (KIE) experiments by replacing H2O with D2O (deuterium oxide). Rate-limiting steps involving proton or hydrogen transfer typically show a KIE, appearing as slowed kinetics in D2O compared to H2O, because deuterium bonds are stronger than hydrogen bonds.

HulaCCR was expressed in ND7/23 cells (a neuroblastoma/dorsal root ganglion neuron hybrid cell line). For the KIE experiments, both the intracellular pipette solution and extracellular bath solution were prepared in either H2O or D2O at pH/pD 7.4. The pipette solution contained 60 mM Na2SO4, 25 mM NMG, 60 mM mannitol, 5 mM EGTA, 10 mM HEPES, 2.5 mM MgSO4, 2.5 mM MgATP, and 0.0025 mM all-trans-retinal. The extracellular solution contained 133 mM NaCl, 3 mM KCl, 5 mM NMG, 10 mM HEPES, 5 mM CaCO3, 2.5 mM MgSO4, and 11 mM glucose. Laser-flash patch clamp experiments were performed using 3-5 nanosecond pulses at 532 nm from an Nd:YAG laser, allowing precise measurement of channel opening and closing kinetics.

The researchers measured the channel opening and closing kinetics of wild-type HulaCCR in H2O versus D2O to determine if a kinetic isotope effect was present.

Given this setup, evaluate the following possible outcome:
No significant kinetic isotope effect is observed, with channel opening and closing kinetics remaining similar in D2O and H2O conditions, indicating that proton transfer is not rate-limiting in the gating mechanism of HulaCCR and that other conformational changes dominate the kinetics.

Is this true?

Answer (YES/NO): NO